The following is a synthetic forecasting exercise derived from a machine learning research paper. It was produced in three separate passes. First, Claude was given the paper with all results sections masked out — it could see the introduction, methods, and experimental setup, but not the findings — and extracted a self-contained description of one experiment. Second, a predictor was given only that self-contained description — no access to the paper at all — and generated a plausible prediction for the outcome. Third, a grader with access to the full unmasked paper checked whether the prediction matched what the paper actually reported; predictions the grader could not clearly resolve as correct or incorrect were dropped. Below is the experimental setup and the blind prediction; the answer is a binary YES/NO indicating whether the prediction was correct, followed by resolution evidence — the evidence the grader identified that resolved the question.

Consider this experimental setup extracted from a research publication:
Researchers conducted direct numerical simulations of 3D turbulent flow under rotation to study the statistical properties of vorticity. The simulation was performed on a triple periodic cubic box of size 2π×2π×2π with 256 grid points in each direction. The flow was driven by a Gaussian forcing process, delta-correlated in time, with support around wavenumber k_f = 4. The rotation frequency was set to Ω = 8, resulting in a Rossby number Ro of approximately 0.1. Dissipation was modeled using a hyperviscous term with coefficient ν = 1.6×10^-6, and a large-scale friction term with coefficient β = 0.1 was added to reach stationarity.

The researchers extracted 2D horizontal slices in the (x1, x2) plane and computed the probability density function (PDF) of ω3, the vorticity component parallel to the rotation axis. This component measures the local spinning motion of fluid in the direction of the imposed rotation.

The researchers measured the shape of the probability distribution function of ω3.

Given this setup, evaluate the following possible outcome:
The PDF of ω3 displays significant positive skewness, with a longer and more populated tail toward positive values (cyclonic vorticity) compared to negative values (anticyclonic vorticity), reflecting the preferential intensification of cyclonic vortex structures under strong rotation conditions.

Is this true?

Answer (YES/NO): YES